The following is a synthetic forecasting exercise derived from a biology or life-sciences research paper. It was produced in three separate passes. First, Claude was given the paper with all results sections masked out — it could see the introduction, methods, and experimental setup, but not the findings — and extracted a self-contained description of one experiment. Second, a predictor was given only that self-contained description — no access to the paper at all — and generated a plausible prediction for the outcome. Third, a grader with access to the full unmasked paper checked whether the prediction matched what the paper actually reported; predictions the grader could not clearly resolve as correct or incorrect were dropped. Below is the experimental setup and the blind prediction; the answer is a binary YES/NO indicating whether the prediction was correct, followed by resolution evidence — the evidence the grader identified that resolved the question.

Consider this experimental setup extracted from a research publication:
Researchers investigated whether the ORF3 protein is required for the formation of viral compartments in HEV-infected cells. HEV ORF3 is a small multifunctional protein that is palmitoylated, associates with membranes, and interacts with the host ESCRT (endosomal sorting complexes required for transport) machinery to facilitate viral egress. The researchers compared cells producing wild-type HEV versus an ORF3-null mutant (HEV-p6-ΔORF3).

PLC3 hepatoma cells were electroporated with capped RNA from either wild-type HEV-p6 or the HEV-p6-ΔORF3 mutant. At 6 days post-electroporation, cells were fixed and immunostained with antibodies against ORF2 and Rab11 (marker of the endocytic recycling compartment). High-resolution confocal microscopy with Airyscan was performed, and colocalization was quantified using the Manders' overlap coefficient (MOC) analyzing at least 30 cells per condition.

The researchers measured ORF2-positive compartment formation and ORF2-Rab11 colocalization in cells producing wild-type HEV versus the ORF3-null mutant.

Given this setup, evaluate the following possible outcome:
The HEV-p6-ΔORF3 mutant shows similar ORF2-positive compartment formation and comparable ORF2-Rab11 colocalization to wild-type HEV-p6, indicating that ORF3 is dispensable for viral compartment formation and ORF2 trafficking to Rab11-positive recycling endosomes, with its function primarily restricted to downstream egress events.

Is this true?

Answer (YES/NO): NO